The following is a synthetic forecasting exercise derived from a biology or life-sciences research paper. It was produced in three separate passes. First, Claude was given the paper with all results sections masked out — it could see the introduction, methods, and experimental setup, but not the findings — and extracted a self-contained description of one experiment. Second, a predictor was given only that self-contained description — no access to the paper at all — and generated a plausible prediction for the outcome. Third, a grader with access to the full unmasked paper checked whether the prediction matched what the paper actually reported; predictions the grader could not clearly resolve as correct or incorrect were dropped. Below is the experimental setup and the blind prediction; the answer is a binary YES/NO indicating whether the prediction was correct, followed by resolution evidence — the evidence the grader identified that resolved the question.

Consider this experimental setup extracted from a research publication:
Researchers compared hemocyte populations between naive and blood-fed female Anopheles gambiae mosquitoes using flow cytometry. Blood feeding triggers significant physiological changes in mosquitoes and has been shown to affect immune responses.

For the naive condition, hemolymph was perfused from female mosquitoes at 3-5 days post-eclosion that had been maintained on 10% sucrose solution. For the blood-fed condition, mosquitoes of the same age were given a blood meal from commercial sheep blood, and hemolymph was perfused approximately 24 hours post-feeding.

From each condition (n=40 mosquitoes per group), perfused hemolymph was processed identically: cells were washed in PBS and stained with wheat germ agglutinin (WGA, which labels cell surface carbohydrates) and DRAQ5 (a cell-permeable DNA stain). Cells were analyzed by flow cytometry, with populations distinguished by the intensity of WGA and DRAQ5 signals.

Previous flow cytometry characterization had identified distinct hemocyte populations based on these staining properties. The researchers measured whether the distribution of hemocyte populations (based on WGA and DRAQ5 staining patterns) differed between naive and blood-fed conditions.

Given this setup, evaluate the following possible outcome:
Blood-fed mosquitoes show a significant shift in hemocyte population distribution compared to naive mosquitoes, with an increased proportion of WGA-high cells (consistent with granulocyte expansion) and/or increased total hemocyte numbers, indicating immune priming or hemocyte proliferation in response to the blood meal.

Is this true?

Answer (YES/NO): NO